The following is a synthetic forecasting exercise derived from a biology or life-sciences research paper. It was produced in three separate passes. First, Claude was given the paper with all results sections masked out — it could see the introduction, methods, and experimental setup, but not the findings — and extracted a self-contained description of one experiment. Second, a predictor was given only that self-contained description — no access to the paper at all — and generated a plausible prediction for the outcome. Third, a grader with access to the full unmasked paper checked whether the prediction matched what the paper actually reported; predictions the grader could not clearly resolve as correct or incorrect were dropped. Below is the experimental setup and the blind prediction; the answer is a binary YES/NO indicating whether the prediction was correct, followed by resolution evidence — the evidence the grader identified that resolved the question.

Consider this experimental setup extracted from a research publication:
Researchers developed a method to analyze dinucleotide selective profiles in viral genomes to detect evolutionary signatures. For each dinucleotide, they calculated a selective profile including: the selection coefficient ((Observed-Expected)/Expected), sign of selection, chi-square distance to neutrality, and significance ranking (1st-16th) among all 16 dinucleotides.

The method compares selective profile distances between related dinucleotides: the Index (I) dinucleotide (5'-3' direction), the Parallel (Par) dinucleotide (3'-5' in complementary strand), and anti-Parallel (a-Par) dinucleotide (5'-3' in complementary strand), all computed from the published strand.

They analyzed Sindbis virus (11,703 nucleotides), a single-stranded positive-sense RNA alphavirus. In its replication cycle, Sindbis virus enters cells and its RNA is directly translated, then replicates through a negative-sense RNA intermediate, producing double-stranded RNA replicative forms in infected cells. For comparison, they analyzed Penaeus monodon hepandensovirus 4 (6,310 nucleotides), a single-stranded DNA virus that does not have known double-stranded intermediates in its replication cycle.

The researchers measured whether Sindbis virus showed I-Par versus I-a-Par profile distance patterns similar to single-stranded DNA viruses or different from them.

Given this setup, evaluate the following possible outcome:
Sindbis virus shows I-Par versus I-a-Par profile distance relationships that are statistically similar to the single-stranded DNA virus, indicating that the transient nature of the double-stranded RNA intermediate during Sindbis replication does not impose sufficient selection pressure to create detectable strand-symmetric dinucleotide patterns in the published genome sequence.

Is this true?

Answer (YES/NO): NO